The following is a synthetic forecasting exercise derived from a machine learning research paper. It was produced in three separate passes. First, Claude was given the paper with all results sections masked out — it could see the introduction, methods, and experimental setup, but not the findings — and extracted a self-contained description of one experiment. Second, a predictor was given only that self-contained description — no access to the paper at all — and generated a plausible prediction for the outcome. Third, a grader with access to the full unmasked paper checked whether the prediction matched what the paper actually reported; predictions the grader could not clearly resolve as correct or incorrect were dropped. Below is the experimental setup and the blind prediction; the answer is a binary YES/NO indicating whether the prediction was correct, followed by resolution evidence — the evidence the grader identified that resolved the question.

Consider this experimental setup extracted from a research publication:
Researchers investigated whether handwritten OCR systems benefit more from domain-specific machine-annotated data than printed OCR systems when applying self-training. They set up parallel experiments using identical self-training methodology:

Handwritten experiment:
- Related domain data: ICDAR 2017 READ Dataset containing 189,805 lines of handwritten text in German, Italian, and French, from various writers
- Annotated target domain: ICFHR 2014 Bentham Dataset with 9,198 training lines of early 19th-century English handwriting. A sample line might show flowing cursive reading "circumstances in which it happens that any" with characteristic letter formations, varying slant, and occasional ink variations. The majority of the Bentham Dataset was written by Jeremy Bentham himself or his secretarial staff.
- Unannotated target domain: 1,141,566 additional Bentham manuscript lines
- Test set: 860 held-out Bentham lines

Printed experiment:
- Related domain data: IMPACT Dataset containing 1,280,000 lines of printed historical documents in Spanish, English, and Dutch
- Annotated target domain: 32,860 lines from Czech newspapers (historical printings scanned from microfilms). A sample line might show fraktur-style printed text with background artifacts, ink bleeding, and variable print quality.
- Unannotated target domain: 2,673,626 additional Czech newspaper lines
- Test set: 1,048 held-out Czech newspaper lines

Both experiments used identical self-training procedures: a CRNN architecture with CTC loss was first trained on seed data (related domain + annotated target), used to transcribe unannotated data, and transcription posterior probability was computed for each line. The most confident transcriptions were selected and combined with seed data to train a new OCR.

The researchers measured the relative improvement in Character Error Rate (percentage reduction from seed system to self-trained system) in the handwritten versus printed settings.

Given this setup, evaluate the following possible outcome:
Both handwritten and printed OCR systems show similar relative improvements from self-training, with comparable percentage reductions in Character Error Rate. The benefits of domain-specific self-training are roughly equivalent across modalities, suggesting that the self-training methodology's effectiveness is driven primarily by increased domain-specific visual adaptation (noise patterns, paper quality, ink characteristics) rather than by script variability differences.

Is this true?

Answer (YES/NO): NO